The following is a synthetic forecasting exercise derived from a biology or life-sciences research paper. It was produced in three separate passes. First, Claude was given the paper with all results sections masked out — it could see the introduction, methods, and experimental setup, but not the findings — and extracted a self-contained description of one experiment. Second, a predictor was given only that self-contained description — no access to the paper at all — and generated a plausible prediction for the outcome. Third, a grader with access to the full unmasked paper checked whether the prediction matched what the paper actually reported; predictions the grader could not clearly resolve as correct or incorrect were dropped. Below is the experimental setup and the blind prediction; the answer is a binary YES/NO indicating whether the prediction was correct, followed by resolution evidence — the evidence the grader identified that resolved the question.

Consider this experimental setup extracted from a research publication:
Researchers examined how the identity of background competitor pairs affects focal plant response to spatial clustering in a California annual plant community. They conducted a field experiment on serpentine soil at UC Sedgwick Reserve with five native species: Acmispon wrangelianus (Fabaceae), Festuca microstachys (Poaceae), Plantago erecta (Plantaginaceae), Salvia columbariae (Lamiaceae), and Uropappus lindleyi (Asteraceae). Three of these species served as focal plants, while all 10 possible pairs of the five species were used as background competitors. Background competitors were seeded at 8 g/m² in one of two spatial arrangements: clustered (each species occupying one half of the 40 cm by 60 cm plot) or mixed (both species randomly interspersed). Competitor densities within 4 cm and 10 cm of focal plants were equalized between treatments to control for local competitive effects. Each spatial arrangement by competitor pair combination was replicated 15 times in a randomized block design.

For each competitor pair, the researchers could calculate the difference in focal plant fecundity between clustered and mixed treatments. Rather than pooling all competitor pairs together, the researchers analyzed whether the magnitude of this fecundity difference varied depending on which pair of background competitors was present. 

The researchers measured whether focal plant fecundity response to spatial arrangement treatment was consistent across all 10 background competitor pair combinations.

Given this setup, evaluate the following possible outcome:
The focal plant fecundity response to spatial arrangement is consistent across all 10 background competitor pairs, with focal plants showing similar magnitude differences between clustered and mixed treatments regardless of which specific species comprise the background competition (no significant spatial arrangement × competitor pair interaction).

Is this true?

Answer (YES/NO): NO